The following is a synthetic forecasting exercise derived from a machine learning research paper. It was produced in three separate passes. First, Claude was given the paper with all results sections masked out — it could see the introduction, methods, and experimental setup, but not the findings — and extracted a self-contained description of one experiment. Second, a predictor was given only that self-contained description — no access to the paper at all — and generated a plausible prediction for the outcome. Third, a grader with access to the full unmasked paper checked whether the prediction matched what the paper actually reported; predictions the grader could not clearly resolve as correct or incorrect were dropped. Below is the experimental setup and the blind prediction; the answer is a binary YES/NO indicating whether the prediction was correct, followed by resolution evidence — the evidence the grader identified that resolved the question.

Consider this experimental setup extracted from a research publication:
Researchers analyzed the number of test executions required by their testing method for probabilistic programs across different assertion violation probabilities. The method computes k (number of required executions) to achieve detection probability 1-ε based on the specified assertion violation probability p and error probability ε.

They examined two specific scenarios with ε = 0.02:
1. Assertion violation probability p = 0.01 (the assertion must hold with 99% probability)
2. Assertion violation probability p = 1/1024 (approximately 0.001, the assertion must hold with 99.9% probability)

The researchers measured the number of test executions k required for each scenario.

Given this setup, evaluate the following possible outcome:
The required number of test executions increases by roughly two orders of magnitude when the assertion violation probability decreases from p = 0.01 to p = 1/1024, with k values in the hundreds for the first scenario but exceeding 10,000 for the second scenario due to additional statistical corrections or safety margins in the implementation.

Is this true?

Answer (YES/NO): NO